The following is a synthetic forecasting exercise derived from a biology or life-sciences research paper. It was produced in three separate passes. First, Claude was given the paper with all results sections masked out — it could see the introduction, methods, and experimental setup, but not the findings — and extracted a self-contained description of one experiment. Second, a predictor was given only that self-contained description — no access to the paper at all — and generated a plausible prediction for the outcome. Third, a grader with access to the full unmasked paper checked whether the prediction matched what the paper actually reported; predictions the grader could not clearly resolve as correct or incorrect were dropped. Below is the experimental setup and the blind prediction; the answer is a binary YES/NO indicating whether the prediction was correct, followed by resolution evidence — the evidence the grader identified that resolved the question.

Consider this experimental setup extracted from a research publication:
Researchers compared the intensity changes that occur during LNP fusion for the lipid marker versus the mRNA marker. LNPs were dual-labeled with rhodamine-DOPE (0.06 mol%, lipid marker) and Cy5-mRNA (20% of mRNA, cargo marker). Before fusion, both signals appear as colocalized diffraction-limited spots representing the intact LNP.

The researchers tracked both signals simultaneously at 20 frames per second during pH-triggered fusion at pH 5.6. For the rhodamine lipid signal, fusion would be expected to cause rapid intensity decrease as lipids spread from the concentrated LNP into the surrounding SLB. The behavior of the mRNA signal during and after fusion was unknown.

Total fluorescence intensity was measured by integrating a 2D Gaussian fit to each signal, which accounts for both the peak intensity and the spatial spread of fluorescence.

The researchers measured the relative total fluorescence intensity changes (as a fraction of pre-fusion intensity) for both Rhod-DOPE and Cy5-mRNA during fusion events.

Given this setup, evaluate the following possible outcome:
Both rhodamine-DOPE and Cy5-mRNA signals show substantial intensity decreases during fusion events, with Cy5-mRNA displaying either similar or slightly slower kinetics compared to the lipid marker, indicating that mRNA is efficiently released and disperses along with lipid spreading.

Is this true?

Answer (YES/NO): NO